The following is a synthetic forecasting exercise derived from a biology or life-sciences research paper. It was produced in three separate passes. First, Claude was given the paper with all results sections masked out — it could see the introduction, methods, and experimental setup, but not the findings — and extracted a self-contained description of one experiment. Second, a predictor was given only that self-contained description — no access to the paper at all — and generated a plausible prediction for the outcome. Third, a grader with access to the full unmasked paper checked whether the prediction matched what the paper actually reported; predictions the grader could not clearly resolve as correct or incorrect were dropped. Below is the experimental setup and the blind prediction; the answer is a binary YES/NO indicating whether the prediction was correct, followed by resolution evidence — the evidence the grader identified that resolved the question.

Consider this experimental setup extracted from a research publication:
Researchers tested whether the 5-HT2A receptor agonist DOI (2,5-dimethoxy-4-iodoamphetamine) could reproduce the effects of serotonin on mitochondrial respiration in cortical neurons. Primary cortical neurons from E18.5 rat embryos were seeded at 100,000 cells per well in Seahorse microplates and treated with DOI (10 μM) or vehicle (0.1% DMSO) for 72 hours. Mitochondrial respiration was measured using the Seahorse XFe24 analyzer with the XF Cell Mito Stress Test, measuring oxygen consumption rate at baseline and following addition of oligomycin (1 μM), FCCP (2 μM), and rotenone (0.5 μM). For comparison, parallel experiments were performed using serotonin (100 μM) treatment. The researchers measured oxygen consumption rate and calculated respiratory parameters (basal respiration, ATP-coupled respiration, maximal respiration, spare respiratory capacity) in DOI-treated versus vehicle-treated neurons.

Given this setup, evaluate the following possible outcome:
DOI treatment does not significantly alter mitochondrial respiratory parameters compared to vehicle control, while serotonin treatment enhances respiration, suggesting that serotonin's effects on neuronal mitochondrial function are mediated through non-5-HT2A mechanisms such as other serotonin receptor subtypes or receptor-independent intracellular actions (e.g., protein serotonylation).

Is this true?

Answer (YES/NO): NO